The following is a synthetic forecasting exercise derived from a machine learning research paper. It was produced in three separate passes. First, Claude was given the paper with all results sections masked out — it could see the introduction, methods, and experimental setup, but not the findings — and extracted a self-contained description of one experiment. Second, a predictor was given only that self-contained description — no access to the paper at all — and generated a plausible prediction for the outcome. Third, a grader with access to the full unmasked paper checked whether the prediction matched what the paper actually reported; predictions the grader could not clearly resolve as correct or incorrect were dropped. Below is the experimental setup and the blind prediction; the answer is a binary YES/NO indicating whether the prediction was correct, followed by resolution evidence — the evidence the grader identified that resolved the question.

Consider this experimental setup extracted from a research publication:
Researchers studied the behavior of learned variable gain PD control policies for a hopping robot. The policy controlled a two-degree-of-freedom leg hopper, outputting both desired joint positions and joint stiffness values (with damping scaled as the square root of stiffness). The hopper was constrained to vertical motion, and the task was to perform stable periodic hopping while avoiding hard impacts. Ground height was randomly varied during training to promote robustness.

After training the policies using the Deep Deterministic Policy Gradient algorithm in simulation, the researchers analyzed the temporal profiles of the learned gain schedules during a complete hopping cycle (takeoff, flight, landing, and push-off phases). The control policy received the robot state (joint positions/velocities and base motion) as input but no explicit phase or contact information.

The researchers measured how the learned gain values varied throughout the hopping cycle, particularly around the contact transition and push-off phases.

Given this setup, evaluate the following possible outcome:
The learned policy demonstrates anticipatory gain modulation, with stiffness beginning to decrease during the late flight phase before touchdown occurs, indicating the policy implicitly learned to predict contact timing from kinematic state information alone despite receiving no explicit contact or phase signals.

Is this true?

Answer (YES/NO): YES